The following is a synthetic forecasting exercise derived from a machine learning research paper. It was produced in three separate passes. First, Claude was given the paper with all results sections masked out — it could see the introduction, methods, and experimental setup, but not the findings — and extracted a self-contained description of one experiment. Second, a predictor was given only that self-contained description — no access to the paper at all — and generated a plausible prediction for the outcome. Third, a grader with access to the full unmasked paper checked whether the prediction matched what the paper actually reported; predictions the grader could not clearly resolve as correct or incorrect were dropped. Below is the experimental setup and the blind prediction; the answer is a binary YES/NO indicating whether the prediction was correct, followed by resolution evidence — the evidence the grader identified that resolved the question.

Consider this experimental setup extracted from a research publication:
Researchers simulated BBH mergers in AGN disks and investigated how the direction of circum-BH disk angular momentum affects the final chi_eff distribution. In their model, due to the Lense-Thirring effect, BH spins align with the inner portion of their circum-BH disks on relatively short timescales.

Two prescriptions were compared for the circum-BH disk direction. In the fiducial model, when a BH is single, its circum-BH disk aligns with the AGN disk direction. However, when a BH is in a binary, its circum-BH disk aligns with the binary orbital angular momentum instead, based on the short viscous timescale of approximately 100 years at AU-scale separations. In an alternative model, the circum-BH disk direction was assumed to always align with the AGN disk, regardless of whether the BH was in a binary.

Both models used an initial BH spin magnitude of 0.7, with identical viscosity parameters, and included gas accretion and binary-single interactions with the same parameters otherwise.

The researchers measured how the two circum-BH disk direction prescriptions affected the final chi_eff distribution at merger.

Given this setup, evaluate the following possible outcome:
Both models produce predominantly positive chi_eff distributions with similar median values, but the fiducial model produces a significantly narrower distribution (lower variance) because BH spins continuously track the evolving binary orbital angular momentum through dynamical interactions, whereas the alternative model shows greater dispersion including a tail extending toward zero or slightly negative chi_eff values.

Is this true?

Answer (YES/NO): NO